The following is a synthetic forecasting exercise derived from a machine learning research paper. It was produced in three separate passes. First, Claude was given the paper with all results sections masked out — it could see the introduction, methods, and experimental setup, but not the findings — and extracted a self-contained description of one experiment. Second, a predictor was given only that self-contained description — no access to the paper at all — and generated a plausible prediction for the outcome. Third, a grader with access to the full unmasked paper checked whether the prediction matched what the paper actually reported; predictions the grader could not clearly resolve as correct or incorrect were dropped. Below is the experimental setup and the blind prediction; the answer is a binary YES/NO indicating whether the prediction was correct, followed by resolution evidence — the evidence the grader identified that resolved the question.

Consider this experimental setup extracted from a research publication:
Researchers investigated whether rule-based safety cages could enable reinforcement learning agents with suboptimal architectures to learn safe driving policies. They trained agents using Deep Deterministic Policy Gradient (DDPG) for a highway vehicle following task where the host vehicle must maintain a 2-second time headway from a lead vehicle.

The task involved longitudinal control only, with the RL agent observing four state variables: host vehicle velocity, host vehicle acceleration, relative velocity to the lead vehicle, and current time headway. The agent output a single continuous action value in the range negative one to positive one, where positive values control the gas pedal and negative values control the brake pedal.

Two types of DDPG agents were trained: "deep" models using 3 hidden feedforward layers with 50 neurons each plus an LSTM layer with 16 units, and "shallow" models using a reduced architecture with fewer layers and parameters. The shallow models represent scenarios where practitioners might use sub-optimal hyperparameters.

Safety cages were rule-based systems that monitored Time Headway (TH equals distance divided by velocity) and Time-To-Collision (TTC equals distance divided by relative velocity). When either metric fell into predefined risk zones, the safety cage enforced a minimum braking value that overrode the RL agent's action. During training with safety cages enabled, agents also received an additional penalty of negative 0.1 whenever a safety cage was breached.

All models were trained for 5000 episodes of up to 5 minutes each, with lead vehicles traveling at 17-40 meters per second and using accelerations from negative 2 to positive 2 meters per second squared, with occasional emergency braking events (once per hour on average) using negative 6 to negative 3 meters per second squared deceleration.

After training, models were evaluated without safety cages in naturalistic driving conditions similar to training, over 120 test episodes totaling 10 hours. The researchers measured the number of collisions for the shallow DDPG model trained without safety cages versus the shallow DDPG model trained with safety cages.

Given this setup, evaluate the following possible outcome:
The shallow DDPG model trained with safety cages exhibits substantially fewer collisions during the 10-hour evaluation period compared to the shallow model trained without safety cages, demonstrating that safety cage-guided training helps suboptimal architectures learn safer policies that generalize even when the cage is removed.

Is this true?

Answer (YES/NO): YES